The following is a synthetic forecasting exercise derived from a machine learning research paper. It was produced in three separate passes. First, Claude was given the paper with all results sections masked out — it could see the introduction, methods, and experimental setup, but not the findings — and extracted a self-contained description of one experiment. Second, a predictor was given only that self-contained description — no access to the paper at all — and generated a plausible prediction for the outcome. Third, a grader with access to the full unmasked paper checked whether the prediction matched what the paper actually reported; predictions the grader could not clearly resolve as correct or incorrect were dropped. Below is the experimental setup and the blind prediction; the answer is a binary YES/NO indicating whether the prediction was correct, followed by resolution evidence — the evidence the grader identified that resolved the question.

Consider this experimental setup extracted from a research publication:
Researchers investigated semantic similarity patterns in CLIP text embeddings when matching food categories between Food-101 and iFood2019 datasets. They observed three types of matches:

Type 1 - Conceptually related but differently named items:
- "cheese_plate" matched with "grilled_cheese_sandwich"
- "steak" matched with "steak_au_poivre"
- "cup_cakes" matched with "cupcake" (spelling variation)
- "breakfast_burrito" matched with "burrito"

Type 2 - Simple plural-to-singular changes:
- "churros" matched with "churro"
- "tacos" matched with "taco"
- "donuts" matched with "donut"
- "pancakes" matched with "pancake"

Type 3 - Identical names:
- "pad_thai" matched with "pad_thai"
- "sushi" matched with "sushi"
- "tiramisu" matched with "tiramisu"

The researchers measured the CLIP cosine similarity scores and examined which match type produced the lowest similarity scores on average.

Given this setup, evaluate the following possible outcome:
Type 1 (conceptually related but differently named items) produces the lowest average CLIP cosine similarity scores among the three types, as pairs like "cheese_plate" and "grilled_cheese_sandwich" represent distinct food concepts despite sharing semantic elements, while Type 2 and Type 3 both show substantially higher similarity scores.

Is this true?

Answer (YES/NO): YES